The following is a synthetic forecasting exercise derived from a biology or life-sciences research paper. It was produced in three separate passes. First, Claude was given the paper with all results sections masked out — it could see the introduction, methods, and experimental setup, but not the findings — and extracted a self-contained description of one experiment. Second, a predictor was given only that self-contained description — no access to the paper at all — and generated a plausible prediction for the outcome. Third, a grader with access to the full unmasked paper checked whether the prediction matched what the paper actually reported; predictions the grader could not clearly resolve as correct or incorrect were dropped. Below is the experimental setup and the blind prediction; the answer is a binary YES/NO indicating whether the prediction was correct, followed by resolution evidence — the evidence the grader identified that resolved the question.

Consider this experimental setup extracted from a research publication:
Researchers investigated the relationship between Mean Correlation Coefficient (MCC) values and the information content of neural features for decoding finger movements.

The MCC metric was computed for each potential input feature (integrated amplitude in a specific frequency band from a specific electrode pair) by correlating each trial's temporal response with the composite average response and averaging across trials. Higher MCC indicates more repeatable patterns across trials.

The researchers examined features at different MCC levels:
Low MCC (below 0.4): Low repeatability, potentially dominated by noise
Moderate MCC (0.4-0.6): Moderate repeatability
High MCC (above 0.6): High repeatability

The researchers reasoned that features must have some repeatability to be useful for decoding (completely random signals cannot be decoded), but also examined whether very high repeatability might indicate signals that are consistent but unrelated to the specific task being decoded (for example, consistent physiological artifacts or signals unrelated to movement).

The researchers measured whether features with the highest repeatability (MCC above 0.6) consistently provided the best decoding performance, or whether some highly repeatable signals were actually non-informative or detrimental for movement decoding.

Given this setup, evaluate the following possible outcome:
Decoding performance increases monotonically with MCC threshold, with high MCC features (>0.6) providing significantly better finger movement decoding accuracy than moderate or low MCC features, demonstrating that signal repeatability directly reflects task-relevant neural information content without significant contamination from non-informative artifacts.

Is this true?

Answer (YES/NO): NO